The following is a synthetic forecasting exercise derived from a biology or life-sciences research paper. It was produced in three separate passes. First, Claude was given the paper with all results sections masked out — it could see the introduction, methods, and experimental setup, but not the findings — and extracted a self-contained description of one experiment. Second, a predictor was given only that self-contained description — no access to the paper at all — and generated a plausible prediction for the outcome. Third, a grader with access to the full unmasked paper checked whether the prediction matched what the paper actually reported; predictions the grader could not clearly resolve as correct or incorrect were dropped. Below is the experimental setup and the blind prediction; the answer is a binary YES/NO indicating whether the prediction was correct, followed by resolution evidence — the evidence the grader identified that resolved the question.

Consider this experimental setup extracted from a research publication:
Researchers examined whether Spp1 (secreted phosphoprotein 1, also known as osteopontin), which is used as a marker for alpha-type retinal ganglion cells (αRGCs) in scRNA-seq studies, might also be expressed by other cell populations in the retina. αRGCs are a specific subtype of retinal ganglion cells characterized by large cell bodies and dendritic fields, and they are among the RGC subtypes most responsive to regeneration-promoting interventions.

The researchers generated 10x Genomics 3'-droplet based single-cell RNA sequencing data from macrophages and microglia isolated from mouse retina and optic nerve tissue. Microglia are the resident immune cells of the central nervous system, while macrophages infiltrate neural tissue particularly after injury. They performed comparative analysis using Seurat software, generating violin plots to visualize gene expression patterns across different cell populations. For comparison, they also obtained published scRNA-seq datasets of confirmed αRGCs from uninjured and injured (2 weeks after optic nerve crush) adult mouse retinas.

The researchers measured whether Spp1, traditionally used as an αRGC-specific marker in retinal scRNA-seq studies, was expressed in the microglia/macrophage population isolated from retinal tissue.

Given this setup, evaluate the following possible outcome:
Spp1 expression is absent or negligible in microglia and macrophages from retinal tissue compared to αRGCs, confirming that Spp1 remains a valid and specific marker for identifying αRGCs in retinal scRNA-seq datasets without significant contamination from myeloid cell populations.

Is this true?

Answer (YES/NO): NO